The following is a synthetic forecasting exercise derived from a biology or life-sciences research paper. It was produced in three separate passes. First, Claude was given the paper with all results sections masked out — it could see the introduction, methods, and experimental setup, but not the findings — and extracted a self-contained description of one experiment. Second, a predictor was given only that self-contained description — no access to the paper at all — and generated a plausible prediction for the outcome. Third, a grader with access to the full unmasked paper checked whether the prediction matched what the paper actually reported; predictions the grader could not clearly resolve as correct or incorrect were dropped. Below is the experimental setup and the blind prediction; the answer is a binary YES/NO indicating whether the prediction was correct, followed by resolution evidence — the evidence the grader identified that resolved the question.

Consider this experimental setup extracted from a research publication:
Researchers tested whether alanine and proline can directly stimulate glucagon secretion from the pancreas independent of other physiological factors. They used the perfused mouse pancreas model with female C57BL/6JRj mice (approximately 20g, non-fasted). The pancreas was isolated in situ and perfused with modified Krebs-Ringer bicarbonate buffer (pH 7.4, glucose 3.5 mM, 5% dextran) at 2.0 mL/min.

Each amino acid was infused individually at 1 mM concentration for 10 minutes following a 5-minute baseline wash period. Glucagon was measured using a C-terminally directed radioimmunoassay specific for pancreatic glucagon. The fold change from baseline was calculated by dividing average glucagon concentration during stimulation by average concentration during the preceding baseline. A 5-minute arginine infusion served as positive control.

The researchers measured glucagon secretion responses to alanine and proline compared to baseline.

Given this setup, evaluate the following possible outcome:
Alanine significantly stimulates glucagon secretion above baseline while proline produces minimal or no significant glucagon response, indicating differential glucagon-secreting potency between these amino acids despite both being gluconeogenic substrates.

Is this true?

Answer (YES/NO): NO